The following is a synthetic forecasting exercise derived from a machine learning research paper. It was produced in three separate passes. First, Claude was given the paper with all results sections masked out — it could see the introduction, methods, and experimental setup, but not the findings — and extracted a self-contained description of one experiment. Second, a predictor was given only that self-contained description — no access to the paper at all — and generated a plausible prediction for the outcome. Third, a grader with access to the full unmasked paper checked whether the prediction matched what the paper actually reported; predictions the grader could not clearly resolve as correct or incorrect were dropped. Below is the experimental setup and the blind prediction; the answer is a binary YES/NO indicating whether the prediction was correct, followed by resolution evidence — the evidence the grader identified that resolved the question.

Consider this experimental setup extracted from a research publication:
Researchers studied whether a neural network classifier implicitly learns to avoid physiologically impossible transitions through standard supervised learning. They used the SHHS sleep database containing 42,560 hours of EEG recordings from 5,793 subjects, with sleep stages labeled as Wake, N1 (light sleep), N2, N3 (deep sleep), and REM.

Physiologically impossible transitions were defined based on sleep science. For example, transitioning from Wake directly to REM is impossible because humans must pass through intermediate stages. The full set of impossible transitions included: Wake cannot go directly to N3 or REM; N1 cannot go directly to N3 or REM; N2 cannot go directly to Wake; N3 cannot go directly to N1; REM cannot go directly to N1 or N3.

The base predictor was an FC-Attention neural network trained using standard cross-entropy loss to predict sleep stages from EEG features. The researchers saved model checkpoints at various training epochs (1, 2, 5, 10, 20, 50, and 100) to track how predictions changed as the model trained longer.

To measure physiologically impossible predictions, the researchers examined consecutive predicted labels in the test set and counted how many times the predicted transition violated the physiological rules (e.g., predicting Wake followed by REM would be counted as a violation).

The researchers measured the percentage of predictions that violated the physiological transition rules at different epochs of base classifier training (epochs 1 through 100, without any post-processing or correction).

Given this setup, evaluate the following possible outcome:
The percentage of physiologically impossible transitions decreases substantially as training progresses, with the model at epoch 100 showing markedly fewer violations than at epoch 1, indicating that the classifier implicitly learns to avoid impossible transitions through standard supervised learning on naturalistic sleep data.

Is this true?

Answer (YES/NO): NO